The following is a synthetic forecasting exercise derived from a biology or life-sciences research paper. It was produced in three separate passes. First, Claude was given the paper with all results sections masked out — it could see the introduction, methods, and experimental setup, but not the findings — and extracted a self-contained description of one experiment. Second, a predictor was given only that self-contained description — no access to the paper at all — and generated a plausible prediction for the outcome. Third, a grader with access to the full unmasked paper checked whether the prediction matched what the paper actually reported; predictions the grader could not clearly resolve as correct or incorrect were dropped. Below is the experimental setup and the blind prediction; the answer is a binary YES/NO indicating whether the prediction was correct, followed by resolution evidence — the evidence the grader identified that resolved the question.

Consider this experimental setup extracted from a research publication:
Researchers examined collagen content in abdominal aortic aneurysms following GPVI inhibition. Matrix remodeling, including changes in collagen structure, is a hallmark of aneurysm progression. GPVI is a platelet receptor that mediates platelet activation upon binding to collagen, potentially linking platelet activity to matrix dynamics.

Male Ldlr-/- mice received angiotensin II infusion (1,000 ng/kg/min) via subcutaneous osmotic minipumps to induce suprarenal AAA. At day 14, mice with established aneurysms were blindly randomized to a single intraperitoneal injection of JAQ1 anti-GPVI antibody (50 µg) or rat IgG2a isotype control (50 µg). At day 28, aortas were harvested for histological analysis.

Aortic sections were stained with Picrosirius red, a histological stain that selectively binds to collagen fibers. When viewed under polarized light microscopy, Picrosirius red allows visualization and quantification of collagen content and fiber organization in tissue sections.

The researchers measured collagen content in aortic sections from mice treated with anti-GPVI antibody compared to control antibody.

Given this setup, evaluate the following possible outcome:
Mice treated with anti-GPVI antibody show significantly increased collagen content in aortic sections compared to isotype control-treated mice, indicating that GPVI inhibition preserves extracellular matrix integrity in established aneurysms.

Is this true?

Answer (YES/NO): YES